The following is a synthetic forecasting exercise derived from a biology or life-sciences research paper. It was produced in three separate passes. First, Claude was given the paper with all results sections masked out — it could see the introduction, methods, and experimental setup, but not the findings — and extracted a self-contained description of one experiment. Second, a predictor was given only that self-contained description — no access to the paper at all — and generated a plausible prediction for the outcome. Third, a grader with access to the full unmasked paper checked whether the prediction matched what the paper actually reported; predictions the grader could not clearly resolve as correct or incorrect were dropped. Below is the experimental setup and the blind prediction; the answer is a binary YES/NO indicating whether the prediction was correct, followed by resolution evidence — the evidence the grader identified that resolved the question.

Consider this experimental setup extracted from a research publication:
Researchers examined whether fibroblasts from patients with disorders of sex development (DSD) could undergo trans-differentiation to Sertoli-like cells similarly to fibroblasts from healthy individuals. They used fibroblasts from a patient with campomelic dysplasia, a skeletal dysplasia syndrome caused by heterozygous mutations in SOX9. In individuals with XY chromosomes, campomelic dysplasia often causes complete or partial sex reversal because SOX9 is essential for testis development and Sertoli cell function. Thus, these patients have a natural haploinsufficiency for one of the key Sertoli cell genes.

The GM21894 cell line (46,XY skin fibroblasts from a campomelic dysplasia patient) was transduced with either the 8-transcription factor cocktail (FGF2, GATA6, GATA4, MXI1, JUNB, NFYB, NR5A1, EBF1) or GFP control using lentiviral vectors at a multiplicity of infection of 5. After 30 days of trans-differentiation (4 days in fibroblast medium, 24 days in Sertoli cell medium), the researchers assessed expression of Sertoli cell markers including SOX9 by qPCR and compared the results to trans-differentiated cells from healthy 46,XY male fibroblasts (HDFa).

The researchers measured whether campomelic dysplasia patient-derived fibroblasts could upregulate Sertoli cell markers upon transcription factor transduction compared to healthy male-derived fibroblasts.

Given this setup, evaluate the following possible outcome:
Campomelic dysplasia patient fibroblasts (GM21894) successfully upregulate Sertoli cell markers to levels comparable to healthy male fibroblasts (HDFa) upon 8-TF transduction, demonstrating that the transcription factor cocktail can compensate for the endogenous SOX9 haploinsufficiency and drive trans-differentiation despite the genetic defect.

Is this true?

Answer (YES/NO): NO